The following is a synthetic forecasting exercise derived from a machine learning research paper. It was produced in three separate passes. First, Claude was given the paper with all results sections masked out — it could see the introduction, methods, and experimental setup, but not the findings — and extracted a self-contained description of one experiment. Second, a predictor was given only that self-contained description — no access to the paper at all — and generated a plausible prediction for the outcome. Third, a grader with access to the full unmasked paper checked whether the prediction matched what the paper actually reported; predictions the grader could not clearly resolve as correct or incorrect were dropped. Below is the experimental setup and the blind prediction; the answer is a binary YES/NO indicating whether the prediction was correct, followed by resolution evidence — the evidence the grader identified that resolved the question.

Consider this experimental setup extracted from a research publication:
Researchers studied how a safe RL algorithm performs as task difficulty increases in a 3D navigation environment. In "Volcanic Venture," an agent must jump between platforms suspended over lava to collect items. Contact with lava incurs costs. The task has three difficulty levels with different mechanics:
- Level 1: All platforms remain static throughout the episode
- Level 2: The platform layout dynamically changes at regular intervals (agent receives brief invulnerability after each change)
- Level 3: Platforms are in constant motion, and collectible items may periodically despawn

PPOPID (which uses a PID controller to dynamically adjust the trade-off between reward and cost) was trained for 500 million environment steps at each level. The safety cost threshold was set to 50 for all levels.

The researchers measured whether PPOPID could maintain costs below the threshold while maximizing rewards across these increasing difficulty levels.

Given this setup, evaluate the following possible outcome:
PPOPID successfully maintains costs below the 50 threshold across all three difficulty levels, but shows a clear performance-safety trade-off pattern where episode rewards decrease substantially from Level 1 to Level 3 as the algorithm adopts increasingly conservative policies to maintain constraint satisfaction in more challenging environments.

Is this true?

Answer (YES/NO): NO